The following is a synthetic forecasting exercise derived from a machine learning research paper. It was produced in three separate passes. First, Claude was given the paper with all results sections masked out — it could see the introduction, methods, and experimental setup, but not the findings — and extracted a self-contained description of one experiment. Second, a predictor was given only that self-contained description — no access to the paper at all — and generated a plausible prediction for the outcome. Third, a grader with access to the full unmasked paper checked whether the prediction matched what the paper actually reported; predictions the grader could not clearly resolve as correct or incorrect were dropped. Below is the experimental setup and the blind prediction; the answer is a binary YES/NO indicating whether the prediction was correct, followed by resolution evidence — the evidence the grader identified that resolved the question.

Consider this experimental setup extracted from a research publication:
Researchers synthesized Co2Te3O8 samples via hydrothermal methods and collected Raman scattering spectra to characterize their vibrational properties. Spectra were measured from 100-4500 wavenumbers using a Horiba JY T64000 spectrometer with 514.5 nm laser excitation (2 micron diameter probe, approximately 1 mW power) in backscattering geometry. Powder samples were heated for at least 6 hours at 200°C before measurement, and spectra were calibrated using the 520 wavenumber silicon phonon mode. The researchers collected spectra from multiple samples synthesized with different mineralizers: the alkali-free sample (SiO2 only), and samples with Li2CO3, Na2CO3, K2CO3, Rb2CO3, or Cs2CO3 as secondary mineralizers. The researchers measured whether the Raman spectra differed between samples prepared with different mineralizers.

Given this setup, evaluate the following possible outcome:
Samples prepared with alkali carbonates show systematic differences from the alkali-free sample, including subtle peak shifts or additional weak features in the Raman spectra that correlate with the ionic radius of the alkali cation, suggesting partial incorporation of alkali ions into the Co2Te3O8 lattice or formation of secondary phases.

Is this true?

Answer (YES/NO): NO